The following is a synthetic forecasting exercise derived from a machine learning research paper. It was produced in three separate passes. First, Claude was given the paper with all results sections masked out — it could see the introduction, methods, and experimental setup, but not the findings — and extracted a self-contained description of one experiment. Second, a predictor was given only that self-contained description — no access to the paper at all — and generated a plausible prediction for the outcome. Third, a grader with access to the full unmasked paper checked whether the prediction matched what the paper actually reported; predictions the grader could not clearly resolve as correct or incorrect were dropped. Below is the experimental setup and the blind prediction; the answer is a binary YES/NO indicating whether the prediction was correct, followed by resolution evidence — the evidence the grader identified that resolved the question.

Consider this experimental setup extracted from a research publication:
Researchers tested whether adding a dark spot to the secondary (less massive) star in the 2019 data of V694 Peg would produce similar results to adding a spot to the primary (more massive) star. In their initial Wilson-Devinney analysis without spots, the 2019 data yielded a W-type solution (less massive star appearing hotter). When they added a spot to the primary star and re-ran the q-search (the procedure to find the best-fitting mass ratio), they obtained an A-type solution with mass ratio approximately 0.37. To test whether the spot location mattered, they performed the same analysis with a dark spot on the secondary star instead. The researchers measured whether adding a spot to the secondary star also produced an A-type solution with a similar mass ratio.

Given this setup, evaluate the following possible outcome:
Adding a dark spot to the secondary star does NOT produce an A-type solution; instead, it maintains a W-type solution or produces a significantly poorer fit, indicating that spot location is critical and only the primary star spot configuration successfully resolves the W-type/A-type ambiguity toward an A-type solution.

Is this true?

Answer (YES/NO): NO